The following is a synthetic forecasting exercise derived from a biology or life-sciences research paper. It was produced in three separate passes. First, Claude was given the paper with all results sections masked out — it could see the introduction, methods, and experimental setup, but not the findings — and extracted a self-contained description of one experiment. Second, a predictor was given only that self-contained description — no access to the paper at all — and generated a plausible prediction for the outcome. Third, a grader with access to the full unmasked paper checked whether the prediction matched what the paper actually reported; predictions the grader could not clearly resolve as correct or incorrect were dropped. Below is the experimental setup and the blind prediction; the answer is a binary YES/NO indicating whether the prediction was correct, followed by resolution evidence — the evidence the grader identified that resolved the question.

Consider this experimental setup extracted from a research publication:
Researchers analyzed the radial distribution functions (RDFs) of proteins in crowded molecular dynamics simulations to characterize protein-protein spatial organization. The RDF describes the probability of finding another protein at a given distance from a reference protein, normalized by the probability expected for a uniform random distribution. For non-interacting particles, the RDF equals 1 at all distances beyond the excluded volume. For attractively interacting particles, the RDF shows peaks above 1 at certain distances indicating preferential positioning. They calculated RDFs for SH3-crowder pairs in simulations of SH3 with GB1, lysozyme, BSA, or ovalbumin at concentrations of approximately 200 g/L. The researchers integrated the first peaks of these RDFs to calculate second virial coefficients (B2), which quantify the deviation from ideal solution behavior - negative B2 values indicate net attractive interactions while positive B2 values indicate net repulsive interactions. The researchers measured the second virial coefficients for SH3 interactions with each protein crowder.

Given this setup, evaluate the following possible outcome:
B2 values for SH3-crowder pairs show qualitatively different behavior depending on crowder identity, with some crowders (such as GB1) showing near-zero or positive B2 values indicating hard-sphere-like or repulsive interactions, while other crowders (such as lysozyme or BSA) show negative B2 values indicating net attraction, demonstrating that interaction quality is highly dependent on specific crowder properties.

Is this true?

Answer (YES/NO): NO